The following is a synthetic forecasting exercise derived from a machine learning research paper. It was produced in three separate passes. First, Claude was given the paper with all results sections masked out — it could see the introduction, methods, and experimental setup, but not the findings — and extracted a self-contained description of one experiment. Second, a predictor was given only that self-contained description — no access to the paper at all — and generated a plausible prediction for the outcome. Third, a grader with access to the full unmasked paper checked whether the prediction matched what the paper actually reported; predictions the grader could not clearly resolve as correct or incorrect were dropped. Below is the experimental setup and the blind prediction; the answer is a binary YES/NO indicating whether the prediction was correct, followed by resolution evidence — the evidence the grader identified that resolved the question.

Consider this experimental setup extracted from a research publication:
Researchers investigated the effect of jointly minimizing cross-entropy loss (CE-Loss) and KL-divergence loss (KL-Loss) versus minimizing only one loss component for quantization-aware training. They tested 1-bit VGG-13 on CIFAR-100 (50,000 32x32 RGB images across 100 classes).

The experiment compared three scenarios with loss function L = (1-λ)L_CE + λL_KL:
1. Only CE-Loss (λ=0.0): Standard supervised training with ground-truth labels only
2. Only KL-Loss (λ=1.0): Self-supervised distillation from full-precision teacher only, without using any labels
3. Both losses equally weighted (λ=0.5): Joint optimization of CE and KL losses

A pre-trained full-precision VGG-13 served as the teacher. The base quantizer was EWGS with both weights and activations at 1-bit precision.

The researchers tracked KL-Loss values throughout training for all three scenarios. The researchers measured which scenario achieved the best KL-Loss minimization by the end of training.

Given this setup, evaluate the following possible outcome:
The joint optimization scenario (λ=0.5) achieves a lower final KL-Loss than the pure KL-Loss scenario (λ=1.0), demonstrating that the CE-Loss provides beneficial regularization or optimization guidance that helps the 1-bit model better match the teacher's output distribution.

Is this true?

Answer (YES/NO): NO